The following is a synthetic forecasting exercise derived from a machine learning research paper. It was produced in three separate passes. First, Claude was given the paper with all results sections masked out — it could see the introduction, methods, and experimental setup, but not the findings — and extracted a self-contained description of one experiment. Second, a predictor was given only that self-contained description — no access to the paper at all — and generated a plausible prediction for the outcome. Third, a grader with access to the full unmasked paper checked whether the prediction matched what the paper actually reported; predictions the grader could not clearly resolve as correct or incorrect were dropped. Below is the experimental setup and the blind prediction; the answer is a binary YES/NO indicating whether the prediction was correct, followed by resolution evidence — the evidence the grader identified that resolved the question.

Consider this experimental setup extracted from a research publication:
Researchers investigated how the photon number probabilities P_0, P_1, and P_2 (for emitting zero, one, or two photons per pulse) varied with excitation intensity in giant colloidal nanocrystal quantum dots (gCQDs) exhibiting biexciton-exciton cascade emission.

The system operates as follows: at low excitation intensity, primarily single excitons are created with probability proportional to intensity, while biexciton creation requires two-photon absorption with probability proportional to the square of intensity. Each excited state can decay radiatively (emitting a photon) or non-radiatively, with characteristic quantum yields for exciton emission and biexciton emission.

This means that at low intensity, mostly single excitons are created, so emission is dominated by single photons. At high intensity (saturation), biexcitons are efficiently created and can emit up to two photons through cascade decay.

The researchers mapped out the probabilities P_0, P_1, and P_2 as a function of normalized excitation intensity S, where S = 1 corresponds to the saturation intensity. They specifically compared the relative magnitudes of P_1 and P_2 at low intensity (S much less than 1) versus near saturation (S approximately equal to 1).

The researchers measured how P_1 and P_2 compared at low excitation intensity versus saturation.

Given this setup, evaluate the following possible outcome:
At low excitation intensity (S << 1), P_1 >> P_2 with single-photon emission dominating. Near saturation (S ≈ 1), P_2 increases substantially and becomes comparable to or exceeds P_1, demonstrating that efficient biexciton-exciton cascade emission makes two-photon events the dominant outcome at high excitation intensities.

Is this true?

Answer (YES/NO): NO